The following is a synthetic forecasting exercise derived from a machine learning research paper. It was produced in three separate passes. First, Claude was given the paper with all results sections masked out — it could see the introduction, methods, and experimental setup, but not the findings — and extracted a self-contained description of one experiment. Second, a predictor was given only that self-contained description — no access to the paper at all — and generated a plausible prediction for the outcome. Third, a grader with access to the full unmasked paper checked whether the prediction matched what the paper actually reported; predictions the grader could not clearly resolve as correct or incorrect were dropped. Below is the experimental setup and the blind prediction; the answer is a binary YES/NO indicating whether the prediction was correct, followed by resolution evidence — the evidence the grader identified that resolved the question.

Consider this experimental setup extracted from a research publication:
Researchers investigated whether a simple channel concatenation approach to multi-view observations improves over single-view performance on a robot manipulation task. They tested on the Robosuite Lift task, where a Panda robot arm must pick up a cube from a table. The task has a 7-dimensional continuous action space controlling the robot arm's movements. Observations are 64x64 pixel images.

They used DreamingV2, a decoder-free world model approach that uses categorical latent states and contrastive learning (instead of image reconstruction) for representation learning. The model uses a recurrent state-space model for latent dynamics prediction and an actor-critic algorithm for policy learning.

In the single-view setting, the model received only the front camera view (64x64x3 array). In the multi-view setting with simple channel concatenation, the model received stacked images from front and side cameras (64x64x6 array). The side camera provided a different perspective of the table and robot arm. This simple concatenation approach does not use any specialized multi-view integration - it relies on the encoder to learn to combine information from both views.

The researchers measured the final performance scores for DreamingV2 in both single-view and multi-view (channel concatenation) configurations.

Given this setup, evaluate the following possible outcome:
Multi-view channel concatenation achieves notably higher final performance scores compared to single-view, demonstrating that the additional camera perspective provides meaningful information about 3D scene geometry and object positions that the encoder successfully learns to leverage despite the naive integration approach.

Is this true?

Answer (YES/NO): NO